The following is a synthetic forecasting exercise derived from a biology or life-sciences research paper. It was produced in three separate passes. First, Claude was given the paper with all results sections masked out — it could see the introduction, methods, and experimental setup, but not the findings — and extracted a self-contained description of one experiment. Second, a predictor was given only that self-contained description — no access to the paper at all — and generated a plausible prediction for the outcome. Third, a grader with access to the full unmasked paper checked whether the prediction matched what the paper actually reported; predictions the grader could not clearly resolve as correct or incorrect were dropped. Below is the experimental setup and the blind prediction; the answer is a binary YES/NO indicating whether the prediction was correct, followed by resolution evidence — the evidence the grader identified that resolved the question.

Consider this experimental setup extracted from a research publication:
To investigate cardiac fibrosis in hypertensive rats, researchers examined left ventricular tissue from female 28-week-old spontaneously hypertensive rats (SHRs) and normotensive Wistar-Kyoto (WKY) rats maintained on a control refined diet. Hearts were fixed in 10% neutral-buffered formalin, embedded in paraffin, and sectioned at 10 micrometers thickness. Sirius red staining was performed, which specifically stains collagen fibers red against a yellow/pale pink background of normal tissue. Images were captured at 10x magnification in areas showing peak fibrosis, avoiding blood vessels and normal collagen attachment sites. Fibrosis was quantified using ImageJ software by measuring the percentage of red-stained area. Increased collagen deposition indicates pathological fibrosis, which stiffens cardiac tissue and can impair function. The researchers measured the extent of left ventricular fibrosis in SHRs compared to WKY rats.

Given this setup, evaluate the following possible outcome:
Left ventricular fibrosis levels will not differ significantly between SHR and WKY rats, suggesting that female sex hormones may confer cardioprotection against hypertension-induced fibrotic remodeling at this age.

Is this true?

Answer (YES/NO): NO